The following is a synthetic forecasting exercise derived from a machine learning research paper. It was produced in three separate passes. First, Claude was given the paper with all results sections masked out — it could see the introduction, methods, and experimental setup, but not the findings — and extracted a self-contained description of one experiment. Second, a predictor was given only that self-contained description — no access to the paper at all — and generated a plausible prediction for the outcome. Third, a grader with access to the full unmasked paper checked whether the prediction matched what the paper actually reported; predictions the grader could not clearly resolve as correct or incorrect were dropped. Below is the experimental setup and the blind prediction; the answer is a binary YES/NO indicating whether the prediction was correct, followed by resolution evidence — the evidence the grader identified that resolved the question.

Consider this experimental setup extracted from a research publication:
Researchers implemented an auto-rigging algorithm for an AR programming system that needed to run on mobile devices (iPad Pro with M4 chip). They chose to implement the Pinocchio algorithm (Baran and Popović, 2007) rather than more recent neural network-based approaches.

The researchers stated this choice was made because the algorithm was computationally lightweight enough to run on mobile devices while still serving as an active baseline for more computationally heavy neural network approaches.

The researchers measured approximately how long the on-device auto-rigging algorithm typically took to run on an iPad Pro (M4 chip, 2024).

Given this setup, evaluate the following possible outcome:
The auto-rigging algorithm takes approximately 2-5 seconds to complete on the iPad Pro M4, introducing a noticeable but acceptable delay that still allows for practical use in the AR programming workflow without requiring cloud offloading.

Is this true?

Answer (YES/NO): NO